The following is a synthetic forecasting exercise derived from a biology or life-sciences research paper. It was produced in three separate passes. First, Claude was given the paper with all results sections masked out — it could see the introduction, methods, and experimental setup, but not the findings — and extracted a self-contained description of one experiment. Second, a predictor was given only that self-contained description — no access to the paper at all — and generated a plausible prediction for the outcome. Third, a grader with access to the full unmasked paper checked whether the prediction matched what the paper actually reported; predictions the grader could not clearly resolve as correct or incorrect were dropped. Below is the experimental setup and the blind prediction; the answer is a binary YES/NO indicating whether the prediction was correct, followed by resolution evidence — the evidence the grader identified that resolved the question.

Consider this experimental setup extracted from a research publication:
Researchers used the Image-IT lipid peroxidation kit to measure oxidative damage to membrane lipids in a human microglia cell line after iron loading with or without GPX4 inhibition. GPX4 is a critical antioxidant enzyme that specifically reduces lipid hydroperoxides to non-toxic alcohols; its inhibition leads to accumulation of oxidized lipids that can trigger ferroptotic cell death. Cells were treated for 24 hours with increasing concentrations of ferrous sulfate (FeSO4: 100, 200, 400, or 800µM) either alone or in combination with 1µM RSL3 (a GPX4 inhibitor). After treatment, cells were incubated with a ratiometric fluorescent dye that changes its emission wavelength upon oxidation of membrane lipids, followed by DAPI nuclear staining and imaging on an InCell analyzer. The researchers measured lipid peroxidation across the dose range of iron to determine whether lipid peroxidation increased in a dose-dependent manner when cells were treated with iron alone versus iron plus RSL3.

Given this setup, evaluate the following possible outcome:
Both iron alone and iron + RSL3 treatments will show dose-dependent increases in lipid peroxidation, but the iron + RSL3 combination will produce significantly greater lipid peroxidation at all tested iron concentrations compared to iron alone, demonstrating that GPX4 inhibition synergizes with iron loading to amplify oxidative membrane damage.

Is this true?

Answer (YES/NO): NO